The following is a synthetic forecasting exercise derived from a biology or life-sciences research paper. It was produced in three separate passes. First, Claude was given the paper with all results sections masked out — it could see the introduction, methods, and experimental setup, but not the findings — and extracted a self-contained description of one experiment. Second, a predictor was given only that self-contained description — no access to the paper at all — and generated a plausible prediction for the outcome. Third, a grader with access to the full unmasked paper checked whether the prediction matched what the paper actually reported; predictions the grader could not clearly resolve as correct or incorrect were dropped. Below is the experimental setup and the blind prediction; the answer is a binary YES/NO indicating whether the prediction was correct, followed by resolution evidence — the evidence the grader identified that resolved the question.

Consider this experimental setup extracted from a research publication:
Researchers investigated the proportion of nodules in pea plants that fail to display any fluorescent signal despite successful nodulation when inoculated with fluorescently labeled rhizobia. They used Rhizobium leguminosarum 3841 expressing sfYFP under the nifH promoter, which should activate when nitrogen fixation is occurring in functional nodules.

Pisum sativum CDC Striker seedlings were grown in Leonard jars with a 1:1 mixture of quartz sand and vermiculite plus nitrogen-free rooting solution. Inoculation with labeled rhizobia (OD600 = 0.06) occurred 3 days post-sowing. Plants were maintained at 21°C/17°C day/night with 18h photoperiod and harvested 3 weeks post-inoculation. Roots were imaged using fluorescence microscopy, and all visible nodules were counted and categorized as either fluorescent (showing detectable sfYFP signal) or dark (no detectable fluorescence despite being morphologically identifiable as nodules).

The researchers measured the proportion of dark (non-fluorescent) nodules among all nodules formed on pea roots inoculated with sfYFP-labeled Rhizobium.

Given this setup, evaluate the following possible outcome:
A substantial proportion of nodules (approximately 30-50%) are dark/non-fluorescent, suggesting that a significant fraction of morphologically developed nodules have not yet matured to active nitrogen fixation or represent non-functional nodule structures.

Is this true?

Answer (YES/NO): NO